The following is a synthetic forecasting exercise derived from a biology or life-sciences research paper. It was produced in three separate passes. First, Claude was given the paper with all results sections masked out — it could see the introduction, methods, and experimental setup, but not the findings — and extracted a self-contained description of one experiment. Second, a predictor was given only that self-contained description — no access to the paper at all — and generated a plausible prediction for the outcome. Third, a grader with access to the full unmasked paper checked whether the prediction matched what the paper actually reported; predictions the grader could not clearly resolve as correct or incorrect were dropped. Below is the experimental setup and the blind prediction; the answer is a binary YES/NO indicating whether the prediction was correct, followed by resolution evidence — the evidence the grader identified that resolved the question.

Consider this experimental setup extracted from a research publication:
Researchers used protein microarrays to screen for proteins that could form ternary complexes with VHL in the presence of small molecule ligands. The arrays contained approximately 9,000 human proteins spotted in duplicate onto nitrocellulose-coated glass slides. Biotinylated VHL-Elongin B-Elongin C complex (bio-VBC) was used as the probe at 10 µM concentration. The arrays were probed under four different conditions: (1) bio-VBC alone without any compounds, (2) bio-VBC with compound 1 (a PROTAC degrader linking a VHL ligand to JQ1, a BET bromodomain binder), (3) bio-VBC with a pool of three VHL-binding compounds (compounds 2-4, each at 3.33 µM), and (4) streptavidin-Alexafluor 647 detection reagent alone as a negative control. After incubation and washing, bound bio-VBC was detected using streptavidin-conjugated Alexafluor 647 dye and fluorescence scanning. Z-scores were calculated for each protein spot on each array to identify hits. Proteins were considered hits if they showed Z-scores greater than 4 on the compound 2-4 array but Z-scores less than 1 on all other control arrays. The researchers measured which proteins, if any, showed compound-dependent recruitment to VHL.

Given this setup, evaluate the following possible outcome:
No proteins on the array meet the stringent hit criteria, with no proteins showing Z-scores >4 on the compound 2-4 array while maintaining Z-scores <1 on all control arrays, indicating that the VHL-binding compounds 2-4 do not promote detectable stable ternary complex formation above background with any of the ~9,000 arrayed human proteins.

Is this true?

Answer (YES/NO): NO